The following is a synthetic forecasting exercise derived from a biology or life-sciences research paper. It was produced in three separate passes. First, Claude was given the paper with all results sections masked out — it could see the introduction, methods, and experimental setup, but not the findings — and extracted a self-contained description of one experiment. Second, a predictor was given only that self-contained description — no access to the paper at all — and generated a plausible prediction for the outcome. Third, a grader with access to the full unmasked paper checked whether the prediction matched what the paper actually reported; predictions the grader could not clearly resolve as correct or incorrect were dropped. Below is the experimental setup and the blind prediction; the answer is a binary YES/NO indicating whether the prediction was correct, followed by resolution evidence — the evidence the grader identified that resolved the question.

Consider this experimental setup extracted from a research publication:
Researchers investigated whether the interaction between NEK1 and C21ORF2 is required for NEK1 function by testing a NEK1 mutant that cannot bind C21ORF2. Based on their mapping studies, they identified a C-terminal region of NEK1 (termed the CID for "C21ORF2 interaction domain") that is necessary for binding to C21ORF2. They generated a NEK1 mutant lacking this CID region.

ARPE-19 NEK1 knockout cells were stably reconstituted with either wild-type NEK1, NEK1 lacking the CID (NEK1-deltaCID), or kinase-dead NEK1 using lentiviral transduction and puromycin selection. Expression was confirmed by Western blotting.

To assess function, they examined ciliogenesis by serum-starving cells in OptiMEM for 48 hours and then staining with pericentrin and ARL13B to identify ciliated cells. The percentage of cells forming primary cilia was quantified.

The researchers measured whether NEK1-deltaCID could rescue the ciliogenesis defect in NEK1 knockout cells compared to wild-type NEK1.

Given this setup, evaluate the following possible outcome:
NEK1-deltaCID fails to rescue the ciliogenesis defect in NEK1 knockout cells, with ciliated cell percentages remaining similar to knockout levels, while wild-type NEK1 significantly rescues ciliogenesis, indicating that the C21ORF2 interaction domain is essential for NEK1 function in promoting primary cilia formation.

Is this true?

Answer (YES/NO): YES